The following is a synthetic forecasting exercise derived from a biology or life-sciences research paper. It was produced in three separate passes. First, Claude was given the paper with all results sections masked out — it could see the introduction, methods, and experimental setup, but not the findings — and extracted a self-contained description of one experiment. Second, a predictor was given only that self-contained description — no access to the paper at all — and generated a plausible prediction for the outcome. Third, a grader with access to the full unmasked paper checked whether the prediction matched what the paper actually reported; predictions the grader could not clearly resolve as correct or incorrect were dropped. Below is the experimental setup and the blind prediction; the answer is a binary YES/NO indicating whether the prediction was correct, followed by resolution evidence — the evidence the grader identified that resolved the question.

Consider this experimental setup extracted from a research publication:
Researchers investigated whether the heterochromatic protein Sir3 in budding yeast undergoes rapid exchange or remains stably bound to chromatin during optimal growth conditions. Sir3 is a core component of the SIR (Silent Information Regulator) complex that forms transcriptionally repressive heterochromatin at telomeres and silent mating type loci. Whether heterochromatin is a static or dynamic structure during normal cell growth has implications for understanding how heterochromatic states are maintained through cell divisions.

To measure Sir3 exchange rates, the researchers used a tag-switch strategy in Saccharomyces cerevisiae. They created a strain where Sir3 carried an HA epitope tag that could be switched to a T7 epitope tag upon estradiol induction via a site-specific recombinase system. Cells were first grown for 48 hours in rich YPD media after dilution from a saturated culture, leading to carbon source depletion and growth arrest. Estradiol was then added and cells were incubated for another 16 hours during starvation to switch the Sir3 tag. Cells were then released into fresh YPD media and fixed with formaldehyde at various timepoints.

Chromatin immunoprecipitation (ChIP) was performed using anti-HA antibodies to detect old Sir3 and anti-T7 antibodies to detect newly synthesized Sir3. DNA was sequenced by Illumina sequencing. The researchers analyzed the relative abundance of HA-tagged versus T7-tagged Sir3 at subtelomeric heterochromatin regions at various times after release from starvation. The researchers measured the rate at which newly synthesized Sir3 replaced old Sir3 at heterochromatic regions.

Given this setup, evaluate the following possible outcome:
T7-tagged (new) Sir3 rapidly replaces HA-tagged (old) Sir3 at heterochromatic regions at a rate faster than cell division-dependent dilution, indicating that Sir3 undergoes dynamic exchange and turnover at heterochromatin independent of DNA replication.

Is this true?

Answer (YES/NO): YES